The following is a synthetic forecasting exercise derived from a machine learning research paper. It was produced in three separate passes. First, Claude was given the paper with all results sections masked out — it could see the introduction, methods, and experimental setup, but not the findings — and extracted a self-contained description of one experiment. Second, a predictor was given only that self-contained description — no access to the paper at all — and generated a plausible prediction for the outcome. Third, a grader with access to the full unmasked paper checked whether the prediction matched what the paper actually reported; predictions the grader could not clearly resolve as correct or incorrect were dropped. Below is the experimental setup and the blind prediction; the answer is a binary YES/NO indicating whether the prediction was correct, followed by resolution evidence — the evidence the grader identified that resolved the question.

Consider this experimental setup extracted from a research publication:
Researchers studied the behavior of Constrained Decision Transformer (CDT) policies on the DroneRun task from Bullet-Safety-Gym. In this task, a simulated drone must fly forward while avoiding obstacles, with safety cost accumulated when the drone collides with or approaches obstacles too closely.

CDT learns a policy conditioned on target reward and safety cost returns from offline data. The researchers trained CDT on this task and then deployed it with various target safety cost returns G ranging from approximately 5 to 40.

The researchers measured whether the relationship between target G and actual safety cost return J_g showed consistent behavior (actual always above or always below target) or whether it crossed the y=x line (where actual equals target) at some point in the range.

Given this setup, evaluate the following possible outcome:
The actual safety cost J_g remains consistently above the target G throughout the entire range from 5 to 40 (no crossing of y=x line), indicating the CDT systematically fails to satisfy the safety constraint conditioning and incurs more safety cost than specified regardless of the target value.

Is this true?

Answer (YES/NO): NO